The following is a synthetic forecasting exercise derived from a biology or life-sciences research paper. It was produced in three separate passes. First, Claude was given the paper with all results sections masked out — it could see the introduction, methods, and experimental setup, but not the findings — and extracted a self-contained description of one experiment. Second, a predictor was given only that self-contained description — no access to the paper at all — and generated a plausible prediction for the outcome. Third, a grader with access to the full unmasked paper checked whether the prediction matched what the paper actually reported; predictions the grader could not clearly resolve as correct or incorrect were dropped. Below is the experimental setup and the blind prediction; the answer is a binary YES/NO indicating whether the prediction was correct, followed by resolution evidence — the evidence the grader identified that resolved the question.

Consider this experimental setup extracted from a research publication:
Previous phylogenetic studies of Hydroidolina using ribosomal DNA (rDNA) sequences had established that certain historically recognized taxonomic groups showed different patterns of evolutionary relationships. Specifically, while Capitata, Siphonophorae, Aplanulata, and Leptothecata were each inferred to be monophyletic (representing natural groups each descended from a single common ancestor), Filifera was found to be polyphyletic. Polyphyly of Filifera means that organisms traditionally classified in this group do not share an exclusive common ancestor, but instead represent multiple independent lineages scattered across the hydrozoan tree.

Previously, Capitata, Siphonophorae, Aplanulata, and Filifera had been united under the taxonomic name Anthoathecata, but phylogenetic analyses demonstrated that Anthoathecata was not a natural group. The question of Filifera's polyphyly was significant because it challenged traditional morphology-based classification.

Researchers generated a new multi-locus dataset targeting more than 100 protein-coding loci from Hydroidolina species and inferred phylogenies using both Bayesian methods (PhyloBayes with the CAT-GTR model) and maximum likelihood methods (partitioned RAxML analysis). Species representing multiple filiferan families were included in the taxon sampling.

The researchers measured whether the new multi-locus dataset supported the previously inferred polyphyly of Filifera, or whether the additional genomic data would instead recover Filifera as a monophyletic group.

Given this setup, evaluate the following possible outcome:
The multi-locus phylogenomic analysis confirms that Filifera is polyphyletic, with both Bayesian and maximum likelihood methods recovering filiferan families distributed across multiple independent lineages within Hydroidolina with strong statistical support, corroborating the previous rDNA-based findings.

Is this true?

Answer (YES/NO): NO